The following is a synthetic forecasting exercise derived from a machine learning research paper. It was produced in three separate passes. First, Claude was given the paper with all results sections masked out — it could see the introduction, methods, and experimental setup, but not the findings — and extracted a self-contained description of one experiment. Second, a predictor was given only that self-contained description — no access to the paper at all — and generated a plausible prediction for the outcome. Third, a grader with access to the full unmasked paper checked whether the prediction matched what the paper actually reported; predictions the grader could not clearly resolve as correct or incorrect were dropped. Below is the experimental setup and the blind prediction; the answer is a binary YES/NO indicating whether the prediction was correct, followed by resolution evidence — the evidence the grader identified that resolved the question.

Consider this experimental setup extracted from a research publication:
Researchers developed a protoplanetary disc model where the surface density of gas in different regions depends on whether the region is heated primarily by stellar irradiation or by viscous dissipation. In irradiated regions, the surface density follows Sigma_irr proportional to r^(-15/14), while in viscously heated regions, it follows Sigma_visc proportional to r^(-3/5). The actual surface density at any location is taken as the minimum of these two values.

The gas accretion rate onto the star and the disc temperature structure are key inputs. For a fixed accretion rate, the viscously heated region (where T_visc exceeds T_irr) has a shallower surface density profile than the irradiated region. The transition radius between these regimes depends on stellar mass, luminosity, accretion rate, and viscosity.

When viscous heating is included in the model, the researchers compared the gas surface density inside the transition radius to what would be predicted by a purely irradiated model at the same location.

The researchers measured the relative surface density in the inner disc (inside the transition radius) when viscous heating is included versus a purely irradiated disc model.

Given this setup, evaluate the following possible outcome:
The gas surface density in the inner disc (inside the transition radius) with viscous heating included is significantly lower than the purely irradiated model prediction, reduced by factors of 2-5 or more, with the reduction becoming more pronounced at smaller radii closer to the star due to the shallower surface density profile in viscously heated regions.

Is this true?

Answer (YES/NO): YES